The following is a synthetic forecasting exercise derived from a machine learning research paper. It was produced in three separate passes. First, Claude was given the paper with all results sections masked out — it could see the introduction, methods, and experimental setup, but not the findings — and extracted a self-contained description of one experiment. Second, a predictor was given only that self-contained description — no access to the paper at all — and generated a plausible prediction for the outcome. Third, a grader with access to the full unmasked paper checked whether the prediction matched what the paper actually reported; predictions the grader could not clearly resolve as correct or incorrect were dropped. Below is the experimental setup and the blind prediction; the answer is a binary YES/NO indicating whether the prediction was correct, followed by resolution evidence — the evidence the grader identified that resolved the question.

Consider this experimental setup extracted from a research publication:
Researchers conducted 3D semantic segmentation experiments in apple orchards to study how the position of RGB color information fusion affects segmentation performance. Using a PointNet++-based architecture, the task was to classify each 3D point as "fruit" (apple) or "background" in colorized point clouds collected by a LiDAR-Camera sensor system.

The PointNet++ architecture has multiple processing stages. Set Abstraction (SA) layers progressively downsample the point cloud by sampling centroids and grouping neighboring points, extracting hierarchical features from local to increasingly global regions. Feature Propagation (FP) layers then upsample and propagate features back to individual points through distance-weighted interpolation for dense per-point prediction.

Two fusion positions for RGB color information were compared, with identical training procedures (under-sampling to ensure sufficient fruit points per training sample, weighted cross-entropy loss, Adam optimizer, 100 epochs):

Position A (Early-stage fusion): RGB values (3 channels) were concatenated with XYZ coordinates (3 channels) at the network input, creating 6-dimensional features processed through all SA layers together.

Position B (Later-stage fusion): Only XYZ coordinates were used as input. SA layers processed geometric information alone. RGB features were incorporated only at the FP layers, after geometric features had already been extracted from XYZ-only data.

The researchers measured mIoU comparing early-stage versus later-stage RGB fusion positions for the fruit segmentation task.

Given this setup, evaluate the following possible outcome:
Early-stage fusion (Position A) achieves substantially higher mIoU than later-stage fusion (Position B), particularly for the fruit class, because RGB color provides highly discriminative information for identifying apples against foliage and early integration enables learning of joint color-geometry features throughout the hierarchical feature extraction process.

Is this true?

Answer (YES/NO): NO